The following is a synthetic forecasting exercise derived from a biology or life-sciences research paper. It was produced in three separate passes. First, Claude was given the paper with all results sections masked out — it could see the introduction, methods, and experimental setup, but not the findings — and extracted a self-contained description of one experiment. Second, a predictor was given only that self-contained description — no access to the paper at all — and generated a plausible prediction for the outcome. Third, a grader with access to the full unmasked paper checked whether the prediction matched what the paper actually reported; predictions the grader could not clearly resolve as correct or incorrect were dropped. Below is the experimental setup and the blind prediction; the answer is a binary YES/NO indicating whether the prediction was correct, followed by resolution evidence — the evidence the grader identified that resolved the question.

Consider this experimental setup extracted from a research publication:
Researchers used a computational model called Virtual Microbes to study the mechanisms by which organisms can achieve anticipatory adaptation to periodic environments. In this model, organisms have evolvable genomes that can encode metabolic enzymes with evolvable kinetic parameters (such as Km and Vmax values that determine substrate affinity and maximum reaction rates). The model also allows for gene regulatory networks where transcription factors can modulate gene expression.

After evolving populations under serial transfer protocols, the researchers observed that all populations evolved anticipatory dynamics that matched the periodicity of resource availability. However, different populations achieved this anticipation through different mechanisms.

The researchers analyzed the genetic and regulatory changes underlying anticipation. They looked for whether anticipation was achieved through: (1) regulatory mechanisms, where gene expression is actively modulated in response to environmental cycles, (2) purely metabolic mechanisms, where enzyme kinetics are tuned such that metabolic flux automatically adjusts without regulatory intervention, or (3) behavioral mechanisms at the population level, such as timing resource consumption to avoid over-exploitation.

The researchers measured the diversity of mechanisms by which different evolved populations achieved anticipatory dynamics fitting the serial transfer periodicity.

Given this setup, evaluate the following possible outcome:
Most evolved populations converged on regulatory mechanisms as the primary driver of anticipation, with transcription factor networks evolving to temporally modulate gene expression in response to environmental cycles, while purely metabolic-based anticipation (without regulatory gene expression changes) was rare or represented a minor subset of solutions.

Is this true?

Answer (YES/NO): NO